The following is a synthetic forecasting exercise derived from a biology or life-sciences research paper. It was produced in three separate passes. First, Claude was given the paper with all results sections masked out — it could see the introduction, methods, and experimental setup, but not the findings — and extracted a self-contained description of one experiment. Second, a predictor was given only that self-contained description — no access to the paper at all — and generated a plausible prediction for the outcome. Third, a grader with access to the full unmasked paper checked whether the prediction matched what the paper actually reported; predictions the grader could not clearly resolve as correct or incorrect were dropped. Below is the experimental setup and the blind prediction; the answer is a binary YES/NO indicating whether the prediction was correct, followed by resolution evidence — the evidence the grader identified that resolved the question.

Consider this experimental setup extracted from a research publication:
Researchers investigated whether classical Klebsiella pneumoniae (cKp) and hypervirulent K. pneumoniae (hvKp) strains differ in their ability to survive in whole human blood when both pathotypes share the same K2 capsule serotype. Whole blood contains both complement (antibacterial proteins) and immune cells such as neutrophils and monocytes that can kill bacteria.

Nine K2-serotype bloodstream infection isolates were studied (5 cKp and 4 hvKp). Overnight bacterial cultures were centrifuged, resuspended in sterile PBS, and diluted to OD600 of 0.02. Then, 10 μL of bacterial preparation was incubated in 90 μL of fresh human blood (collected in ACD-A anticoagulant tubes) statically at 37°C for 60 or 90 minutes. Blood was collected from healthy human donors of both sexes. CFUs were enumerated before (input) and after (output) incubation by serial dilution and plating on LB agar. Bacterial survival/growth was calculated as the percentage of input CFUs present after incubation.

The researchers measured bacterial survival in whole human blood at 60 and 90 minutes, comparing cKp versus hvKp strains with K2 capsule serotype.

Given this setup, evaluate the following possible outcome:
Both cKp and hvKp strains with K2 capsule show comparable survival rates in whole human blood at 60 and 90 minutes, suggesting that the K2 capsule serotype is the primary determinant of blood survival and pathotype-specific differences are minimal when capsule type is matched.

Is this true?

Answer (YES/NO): NO